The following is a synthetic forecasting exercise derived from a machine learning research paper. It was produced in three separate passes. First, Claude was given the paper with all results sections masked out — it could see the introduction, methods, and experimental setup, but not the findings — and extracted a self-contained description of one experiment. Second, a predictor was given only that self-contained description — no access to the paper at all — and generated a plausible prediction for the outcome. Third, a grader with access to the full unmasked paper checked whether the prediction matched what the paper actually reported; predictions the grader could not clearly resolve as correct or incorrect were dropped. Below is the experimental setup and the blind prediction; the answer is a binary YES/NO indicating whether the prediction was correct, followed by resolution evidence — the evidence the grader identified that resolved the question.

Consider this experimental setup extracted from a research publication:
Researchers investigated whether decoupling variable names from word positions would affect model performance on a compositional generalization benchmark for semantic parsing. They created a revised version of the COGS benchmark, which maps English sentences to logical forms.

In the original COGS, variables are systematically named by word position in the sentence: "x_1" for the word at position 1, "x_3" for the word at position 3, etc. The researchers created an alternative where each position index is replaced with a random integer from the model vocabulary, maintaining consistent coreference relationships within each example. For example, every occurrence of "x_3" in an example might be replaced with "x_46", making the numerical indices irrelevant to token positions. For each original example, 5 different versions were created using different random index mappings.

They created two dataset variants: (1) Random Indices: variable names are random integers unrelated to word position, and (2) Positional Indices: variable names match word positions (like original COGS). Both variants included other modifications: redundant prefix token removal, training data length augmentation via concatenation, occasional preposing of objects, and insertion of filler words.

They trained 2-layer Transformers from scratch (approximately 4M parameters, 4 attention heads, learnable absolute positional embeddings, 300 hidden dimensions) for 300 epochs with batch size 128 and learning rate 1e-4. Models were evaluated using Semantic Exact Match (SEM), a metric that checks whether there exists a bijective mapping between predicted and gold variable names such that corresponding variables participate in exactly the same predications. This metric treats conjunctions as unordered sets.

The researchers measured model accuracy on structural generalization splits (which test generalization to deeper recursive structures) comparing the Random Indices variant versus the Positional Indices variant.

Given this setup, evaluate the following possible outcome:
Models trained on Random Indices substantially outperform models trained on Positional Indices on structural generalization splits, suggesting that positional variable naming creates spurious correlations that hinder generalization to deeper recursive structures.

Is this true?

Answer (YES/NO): NO